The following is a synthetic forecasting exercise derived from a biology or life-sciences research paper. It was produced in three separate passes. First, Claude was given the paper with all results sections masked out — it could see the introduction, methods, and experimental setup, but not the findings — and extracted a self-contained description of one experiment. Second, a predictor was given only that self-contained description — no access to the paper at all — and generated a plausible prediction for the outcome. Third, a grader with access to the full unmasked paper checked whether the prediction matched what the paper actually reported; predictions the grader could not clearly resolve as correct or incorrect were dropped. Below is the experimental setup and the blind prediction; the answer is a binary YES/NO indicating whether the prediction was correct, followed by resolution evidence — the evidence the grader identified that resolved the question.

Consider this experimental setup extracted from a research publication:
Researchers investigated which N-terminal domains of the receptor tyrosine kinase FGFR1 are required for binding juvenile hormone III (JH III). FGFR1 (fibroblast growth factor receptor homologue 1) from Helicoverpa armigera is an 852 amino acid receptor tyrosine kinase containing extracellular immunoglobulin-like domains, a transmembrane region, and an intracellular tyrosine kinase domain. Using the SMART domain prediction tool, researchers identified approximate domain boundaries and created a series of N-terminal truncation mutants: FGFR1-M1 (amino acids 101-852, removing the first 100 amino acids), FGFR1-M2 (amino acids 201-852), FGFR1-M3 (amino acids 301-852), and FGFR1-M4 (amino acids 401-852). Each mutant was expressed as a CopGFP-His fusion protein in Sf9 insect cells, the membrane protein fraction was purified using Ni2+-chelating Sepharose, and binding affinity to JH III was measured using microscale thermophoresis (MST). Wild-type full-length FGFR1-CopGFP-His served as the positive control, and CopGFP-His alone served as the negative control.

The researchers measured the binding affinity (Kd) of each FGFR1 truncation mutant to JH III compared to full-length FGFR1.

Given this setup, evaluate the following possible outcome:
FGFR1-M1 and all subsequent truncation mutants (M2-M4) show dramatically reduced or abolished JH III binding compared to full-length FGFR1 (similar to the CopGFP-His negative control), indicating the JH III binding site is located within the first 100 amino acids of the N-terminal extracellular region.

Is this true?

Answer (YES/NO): NO